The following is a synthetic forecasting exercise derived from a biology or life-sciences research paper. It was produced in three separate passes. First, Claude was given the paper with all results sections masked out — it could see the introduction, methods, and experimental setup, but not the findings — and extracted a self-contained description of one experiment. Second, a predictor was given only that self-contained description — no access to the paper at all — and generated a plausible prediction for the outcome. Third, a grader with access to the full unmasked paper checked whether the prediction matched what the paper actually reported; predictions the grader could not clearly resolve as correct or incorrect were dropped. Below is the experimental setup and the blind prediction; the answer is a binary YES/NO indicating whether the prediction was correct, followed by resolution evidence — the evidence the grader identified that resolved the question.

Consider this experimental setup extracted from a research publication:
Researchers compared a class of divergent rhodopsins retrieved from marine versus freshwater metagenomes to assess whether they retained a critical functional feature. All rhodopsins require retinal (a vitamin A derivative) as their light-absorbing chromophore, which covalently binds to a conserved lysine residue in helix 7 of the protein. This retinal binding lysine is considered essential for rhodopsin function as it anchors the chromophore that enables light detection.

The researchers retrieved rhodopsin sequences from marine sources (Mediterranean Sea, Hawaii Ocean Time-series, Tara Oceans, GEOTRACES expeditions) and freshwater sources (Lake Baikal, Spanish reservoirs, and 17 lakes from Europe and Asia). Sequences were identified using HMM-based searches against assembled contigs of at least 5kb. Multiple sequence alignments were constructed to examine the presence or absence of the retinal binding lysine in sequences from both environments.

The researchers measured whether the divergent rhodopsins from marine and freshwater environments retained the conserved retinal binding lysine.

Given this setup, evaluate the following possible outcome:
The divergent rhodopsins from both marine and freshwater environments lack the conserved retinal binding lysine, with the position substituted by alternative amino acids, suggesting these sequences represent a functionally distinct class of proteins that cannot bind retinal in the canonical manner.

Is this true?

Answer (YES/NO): NO